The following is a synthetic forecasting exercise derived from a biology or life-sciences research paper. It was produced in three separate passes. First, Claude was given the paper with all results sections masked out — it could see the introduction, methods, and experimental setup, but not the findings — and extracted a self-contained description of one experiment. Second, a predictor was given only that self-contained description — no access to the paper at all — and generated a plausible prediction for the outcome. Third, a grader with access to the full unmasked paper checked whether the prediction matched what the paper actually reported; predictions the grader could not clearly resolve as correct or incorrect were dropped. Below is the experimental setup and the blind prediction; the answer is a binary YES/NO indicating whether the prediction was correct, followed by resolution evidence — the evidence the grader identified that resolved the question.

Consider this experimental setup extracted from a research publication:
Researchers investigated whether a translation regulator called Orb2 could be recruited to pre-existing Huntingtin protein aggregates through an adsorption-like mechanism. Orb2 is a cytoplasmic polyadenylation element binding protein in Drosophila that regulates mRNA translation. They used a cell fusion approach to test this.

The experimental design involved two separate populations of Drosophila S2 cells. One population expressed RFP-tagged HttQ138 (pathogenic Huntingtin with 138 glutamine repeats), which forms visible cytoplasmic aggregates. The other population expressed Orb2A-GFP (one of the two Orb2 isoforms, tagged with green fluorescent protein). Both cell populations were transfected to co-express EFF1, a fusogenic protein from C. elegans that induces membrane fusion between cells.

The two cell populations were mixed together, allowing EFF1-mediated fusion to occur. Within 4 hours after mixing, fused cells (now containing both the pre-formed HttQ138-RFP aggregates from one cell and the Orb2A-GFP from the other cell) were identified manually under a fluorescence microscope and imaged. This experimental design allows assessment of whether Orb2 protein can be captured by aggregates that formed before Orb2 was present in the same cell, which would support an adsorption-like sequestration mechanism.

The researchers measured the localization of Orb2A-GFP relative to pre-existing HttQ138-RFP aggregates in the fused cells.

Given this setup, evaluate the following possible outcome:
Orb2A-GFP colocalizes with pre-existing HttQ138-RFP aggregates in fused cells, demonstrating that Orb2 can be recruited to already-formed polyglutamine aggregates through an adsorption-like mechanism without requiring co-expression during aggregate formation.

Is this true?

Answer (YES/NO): YES